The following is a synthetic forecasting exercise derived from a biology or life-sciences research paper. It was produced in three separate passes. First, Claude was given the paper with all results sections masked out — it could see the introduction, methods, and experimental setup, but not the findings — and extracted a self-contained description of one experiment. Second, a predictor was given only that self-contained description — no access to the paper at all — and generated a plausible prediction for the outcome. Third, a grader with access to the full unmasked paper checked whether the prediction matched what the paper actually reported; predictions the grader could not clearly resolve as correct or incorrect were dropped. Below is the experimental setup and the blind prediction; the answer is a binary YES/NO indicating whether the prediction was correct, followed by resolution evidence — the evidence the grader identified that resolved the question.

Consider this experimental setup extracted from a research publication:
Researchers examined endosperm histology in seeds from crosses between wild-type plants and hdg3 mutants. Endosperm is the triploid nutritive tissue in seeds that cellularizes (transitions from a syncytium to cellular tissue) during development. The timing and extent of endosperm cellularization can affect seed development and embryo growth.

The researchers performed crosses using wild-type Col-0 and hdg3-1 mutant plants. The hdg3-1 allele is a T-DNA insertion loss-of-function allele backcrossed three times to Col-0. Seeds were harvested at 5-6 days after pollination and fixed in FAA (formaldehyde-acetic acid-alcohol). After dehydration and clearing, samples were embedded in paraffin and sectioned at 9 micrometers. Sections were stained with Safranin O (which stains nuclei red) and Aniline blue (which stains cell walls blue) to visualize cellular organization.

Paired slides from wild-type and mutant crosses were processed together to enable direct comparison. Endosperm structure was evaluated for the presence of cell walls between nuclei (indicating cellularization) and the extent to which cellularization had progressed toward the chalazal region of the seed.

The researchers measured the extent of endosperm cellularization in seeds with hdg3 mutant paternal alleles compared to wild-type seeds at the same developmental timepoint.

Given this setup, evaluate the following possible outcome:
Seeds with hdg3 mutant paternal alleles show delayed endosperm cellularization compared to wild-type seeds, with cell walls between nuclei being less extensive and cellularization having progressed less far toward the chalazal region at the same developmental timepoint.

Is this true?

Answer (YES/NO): YES